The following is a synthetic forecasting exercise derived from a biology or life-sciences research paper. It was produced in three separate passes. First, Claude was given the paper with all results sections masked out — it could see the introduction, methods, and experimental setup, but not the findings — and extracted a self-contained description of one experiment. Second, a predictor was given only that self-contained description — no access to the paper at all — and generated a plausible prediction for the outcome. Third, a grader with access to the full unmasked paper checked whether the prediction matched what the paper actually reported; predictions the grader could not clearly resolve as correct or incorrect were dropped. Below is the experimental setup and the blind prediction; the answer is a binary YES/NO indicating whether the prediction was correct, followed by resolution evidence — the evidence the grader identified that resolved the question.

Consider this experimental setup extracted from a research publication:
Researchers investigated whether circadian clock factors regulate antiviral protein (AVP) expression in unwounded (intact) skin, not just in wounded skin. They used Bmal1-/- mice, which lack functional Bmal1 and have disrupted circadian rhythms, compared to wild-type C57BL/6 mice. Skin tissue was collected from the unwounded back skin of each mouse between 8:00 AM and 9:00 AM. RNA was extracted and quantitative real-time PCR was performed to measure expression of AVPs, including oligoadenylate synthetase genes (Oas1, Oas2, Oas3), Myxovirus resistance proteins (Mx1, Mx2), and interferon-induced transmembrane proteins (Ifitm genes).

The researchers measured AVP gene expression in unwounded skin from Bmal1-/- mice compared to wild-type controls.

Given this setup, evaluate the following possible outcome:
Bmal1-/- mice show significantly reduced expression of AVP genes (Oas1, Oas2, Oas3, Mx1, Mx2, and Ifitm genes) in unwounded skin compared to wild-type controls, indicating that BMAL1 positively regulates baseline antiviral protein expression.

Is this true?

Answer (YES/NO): YES